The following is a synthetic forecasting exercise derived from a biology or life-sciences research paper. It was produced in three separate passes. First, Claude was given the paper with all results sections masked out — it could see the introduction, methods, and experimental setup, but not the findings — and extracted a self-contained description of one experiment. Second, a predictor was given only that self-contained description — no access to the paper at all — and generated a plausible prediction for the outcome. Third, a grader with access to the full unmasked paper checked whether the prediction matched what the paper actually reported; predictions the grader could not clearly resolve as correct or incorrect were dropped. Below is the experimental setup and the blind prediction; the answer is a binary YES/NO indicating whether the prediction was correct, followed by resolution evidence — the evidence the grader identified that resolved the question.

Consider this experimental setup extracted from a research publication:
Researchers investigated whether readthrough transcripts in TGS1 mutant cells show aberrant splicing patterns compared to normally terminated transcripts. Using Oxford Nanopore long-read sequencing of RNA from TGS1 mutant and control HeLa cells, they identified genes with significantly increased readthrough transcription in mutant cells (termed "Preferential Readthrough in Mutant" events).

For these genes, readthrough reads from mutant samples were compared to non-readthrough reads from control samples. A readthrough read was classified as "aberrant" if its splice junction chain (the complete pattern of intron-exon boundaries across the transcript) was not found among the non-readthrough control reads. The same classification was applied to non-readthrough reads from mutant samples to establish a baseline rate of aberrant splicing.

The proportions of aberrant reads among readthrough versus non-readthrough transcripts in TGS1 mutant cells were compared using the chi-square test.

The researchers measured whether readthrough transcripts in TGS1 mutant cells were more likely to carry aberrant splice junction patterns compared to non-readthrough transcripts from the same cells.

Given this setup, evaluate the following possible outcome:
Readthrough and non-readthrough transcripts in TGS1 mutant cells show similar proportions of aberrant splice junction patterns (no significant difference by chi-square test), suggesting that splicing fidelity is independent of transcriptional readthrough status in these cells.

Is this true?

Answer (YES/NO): NO